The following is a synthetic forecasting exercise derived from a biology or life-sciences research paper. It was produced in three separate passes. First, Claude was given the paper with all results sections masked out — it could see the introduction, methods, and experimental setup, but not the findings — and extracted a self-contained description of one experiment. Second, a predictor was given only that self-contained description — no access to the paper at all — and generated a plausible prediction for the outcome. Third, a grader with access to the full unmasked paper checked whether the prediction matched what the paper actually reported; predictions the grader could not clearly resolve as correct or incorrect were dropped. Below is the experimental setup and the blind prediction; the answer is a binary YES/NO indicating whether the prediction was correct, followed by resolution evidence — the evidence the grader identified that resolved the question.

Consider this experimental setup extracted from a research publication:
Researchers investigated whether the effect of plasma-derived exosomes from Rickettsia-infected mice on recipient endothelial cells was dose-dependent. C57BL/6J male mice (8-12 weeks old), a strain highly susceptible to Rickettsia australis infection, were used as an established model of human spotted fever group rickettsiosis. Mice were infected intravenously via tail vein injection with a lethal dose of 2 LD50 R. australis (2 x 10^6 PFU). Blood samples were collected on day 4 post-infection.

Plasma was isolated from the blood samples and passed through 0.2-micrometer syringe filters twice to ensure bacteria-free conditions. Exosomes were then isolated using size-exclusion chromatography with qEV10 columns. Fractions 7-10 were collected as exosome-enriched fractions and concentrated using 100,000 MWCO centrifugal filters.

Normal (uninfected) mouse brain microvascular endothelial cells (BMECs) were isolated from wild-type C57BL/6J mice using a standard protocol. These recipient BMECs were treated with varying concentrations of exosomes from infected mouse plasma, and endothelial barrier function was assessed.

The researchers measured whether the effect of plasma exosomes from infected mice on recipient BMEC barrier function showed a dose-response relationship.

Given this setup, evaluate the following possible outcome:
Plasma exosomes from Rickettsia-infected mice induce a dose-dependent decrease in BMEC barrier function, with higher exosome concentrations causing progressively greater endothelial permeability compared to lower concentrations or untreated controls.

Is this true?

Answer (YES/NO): YES